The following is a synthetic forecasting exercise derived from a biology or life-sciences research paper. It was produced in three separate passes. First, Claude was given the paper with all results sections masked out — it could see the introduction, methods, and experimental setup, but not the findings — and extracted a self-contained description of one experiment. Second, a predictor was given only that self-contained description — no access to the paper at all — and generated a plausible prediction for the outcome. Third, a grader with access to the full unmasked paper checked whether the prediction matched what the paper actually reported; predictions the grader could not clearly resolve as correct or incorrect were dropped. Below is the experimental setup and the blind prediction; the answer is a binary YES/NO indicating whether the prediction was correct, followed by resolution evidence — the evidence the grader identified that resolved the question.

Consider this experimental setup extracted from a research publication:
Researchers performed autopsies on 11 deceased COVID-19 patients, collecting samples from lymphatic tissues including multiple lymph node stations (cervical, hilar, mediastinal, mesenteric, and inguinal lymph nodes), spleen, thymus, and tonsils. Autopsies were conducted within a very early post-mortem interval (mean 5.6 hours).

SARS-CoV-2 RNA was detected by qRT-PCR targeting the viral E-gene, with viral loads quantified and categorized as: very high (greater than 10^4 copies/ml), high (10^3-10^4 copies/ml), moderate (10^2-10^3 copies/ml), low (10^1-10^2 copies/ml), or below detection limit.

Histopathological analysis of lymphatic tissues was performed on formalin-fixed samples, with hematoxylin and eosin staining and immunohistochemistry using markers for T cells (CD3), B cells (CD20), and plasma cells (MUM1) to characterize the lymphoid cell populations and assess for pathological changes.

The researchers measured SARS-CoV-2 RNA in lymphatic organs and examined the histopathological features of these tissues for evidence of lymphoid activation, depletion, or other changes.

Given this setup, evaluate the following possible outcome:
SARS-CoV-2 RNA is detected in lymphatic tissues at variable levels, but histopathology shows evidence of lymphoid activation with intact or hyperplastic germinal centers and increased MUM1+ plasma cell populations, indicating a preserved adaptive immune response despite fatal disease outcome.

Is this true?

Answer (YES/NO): NO